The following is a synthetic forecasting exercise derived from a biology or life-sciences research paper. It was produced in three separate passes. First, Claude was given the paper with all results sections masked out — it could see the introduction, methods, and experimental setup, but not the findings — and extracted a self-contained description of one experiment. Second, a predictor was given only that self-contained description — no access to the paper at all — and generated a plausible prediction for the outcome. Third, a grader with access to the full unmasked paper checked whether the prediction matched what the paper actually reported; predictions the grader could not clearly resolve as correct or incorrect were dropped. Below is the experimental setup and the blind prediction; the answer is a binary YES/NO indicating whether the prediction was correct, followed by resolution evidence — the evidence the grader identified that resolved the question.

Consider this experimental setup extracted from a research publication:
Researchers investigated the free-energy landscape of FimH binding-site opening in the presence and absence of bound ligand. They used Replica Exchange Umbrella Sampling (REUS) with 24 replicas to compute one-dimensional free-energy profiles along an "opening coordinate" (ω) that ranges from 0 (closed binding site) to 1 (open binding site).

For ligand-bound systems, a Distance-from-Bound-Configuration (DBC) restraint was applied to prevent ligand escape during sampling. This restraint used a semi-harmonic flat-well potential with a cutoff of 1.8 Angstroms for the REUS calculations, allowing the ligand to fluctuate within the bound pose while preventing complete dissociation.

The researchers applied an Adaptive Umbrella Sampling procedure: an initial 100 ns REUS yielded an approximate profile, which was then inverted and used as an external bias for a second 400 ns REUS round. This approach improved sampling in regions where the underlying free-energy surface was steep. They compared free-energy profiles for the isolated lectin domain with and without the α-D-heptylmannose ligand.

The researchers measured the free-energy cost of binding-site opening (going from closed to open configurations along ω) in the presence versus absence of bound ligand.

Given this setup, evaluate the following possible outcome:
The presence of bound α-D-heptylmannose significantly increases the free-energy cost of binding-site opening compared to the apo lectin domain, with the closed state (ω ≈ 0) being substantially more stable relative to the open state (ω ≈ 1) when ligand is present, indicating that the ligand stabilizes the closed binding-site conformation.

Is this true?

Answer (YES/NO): YES